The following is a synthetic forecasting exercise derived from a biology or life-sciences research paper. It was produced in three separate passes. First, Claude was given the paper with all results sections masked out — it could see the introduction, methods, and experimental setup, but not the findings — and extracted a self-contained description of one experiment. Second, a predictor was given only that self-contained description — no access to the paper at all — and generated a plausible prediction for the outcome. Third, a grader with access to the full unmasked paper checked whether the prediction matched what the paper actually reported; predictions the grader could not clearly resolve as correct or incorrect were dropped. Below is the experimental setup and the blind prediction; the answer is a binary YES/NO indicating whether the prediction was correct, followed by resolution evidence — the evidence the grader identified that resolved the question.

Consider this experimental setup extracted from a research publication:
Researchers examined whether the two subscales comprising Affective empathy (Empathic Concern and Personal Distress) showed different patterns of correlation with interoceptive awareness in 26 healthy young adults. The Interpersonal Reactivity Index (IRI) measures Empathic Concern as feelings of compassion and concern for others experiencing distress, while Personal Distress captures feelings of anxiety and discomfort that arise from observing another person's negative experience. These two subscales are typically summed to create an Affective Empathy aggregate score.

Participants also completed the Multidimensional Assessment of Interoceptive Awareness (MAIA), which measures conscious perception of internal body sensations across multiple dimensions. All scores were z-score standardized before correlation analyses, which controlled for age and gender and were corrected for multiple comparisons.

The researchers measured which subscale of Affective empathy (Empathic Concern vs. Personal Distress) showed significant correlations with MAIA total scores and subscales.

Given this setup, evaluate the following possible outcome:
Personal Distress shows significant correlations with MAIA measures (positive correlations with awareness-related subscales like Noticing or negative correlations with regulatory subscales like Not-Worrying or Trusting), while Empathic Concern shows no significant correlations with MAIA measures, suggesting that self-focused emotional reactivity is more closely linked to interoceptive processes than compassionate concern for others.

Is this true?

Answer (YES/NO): YES